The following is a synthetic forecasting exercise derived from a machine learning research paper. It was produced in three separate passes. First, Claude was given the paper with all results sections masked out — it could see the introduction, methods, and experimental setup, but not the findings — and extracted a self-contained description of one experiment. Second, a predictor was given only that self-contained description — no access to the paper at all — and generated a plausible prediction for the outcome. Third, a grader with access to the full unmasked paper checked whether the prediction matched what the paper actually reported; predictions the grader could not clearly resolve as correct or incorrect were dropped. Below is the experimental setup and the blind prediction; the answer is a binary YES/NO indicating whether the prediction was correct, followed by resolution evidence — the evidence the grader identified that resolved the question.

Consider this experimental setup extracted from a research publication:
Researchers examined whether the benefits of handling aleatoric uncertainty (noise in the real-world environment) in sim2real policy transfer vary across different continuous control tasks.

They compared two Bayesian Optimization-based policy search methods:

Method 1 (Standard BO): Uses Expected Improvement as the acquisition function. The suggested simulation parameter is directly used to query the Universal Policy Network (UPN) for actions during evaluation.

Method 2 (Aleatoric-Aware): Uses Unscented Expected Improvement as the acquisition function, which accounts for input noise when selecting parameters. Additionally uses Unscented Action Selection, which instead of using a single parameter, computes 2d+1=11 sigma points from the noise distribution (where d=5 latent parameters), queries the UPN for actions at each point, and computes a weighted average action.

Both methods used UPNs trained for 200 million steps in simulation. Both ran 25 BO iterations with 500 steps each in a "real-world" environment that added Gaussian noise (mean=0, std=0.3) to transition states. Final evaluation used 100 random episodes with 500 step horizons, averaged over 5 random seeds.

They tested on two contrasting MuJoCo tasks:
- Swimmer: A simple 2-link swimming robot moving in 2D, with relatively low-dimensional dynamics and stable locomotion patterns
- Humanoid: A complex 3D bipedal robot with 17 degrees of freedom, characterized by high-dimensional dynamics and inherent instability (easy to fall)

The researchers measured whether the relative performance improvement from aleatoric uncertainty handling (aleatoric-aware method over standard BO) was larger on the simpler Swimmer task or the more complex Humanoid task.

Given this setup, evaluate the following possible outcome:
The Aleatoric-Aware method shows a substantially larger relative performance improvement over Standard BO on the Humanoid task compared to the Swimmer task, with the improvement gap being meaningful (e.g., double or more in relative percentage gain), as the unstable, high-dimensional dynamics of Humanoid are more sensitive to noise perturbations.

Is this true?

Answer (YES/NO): NO